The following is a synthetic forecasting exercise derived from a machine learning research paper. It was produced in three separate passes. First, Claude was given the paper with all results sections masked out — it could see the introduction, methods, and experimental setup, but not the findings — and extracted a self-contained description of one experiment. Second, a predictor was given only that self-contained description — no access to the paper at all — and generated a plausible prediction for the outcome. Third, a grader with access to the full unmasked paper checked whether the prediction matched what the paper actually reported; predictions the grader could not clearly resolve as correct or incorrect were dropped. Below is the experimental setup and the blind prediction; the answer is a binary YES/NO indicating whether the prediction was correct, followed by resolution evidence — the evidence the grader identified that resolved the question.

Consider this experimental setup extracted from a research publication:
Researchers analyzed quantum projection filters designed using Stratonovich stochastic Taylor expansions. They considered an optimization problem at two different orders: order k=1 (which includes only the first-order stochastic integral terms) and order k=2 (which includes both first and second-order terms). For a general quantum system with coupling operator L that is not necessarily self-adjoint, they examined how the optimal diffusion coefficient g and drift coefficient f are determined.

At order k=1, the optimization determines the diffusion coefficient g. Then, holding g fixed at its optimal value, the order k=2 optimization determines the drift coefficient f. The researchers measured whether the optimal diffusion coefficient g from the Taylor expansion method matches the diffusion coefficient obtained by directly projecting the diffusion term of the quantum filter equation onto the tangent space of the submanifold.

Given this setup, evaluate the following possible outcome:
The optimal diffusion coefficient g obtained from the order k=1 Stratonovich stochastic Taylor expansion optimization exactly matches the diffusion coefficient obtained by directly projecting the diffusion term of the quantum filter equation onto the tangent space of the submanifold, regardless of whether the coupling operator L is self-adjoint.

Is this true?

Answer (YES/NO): YES